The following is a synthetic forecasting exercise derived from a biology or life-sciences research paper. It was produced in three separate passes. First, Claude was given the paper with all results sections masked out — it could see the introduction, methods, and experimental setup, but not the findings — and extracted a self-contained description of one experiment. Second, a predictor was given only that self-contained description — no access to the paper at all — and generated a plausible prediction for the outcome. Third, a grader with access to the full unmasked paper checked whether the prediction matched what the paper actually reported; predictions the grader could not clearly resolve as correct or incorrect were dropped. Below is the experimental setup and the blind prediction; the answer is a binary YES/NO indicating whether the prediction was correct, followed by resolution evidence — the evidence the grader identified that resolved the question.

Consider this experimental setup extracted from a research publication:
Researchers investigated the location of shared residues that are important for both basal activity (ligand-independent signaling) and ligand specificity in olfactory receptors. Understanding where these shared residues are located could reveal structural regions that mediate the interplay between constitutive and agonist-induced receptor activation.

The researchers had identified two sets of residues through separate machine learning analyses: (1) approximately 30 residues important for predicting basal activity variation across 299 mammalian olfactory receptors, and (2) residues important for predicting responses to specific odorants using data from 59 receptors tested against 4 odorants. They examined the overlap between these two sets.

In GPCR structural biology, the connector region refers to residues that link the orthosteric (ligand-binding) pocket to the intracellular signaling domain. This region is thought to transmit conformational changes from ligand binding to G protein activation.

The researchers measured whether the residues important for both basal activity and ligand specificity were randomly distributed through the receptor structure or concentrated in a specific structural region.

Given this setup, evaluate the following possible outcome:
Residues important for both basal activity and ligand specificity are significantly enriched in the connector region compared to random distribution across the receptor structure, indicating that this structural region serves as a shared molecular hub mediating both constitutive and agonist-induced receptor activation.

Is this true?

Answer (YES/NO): YES